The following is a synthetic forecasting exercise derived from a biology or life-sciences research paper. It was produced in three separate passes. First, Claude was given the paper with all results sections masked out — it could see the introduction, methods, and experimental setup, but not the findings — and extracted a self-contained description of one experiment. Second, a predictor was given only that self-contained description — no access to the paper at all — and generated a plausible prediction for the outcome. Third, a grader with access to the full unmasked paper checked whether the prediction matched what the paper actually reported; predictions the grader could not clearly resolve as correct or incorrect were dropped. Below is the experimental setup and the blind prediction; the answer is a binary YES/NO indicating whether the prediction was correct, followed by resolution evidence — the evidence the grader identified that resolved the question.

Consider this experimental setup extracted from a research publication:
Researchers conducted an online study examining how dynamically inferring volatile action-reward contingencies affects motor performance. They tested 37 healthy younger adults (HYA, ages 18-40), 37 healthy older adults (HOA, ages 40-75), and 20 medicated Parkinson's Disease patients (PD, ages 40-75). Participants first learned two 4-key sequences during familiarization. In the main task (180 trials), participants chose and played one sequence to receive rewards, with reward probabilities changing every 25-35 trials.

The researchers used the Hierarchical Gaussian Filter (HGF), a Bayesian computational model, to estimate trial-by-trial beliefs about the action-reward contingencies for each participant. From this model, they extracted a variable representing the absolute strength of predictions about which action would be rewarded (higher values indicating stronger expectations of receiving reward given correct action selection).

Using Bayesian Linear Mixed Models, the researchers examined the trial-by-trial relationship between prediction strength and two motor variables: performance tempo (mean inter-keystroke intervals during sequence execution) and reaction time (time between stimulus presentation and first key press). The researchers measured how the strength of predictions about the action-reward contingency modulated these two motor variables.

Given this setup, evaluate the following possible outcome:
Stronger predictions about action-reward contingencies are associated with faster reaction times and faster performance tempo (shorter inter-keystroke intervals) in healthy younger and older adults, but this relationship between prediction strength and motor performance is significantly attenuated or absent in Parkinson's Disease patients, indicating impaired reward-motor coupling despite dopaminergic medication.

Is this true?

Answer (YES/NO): NO